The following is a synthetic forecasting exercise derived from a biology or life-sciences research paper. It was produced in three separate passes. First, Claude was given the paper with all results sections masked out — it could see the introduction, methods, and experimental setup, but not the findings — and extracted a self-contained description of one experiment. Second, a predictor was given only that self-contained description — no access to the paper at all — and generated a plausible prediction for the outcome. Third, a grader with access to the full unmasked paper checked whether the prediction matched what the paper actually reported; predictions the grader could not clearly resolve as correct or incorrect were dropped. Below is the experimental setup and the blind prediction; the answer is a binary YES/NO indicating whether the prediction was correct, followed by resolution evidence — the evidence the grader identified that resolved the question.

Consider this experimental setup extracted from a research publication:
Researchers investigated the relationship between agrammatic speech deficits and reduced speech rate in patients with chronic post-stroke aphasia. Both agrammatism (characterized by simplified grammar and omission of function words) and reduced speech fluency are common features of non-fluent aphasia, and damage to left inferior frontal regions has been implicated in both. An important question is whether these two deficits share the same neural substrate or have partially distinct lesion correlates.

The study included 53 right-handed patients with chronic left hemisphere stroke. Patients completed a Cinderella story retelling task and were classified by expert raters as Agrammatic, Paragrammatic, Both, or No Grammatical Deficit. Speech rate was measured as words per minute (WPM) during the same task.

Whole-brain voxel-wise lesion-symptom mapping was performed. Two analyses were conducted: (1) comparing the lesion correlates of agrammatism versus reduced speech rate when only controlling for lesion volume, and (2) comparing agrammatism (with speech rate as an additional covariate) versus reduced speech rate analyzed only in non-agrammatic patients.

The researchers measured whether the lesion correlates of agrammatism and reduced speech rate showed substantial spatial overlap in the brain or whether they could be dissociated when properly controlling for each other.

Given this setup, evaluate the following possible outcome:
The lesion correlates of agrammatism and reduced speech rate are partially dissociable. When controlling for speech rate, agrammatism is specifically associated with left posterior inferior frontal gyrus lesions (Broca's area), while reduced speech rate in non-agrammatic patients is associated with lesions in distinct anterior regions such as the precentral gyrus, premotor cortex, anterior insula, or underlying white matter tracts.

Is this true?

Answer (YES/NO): YES